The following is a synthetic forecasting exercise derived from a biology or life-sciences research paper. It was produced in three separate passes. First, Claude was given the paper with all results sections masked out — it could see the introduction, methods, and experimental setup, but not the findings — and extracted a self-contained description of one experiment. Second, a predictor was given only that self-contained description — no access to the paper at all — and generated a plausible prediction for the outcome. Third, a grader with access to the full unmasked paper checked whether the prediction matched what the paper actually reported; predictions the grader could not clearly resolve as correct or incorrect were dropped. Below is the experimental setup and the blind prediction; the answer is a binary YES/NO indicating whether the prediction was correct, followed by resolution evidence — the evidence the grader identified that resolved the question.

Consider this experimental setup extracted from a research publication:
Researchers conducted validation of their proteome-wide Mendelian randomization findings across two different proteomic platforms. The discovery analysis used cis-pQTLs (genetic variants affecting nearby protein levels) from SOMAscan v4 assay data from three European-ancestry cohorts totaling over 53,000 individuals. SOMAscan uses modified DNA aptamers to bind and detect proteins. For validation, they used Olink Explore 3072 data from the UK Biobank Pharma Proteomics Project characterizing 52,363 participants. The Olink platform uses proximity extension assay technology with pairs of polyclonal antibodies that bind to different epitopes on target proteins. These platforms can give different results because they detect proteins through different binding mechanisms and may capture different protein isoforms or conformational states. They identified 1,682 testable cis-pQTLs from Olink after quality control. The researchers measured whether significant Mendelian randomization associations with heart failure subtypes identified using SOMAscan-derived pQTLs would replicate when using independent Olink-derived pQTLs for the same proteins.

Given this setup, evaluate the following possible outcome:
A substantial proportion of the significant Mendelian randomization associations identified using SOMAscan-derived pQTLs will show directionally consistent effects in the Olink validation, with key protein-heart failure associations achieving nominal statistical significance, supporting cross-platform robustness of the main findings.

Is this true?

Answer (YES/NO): YES